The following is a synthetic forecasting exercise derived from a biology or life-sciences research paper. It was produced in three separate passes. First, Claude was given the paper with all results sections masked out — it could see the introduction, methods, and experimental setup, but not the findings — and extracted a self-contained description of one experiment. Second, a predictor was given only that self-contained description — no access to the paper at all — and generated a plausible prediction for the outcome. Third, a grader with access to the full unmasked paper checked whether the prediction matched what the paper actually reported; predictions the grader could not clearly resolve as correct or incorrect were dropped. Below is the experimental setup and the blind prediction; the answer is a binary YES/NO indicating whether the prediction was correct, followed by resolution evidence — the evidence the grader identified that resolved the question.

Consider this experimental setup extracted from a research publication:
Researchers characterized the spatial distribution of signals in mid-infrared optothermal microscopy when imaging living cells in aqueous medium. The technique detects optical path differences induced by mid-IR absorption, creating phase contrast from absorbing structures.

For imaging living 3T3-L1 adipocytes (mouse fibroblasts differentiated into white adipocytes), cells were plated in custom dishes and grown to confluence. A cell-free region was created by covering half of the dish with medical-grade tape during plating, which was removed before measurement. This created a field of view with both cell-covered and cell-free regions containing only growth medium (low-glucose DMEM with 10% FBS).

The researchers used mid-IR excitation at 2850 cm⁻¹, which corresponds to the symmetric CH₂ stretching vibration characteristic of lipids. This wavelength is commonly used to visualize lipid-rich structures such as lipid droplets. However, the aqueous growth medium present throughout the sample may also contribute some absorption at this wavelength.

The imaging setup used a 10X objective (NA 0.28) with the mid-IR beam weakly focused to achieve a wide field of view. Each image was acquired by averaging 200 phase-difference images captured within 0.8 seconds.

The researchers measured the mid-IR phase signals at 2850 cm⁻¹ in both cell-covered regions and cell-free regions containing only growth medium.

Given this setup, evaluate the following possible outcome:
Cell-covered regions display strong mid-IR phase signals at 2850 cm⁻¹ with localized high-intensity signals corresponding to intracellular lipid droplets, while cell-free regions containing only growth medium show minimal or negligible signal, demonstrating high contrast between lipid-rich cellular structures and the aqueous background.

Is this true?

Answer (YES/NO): NO